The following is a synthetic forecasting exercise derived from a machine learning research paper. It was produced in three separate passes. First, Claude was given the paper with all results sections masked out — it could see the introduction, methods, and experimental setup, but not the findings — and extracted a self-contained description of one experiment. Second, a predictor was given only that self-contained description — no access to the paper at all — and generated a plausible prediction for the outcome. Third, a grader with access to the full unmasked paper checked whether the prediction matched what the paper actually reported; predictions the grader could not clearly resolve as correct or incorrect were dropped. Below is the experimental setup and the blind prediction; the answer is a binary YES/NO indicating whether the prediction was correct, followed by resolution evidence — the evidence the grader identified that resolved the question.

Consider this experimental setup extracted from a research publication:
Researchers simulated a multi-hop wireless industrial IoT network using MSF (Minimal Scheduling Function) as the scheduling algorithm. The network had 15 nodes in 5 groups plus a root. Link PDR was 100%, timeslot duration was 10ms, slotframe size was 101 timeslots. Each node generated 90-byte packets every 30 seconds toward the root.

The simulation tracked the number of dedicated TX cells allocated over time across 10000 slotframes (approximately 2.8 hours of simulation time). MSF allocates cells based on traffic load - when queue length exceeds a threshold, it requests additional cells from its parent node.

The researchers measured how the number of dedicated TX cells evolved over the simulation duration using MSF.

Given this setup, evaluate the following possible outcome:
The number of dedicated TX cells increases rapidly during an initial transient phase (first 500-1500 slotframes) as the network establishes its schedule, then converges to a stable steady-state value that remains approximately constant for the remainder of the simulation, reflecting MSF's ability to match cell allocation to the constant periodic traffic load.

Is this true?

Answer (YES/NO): NO